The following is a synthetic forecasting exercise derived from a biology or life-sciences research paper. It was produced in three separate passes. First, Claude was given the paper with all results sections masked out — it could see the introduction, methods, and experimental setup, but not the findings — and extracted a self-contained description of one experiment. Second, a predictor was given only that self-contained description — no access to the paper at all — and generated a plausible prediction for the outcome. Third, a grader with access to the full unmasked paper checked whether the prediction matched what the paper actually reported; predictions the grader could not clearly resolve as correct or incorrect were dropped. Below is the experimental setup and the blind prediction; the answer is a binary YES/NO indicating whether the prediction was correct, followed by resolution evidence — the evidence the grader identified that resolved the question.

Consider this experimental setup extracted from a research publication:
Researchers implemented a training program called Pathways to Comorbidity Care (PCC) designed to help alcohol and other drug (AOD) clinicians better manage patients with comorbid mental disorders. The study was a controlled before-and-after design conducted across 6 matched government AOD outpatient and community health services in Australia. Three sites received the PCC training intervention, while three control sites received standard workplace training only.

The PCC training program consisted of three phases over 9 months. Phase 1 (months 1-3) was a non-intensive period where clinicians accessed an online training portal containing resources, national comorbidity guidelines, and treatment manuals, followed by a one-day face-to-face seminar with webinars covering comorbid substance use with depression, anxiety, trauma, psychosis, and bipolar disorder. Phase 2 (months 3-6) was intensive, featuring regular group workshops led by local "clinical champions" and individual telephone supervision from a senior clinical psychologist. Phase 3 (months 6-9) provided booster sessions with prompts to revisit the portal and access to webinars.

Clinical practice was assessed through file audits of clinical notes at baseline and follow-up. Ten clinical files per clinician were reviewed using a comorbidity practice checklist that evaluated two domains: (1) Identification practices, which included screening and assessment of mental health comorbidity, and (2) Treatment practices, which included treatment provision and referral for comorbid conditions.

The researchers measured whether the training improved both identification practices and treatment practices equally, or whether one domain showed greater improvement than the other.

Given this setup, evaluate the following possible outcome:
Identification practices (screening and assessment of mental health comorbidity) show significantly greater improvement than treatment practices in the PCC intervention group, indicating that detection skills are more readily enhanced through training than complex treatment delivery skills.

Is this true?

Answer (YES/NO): YES